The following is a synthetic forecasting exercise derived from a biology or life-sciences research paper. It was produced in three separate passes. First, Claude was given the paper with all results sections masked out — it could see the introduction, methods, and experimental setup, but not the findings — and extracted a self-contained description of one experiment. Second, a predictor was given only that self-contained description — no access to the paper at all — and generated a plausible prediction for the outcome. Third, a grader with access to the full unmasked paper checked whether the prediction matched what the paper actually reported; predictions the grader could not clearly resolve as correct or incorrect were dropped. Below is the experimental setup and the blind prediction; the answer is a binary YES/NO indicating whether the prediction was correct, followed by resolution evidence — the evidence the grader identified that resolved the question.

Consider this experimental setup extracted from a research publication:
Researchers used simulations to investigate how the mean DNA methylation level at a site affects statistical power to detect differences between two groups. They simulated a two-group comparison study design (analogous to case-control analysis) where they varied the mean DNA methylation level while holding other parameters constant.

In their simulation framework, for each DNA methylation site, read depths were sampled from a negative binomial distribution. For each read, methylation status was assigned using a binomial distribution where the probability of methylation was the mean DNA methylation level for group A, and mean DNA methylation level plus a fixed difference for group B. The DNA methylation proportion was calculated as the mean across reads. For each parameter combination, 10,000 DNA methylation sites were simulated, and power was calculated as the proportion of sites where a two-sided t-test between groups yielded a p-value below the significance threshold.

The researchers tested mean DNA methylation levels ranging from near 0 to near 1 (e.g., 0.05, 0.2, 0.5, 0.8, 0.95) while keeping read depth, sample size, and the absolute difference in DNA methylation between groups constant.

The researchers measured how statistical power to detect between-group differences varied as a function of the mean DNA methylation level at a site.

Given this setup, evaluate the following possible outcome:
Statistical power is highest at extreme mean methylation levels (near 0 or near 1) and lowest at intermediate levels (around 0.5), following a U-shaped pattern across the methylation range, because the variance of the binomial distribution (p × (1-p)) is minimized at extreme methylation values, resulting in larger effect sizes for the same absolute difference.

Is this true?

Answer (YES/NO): YES